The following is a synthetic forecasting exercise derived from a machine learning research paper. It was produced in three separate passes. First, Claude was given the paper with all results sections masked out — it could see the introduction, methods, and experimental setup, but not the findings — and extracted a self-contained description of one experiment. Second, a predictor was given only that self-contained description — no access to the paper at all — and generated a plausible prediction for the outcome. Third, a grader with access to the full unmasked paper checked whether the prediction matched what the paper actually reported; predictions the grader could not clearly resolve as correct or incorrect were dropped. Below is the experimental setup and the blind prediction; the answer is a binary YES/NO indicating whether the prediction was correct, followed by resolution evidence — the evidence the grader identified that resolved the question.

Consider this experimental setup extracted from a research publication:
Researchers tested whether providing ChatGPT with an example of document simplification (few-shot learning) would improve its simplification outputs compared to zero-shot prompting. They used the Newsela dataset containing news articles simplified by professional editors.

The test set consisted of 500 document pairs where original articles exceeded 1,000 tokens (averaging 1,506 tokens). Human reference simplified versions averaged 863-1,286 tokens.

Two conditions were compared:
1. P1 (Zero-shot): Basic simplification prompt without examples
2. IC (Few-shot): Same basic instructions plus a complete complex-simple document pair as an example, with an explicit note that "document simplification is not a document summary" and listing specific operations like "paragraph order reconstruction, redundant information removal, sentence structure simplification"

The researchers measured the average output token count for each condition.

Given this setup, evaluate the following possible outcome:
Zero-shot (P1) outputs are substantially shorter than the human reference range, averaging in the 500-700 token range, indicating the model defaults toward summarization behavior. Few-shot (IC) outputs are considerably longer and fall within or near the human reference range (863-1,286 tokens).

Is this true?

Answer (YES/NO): NO